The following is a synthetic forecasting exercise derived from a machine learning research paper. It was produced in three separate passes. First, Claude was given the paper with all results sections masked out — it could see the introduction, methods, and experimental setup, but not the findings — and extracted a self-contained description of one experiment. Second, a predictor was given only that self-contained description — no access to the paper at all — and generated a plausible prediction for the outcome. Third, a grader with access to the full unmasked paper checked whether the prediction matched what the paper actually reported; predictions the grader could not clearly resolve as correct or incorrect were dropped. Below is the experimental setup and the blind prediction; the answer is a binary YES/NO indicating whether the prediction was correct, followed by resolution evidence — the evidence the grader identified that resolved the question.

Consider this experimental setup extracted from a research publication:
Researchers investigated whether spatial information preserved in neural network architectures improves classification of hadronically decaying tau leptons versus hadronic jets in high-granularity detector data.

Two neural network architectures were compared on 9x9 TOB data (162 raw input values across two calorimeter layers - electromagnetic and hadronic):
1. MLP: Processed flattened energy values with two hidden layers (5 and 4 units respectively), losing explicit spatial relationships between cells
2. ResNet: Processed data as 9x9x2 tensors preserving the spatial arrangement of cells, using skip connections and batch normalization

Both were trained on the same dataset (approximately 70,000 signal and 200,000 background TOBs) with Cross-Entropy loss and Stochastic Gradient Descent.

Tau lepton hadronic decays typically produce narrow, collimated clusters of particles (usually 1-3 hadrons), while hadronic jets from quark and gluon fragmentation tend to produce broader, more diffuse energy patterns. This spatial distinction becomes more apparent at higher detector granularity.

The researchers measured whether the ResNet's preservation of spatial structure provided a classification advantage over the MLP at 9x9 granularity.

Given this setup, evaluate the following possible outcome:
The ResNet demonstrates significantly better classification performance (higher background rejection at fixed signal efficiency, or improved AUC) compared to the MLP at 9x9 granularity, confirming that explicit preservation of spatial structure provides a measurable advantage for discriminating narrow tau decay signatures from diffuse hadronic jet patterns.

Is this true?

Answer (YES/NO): NO